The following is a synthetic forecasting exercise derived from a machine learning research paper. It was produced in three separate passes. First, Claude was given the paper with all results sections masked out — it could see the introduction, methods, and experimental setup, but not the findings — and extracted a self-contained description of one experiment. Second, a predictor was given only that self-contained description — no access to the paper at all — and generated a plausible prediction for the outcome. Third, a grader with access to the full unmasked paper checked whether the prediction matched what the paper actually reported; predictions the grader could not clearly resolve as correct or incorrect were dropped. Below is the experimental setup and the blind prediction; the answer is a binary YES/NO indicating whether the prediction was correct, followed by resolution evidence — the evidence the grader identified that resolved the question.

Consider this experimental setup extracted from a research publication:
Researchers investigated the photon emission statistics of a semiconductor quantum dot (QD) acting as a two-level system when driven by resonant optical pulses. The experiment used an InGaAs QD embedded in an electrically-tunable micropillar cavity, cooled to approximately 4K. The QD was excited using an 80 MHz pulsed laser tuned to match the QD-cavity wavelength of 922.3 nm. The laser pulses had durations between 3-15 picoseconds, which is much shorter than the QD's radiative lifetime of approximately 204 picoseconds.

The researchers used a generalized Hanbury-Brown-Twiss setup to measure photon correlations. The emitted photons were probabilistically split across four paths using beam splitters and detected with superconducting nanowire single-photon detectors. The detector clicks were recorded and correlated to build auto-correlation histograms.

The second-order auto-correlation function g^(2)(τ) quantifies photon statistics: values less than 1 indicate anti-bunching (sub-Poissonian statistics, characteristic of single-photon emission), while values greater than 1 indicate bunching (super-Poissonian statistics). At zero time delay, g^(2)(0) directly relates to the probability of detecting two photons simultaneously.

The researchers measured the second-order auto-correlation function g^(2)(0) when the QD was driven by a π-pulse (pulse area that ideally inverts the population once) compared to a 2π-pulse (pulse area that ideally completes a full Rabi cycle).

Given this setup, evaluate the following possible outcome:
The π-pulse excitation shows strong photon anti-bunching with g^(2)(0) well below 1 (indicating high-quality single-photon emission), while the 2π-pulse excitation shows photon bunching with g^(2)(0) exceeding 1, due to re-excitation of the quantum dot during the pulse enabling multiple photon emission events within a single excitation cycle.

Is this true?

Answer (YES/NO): YES